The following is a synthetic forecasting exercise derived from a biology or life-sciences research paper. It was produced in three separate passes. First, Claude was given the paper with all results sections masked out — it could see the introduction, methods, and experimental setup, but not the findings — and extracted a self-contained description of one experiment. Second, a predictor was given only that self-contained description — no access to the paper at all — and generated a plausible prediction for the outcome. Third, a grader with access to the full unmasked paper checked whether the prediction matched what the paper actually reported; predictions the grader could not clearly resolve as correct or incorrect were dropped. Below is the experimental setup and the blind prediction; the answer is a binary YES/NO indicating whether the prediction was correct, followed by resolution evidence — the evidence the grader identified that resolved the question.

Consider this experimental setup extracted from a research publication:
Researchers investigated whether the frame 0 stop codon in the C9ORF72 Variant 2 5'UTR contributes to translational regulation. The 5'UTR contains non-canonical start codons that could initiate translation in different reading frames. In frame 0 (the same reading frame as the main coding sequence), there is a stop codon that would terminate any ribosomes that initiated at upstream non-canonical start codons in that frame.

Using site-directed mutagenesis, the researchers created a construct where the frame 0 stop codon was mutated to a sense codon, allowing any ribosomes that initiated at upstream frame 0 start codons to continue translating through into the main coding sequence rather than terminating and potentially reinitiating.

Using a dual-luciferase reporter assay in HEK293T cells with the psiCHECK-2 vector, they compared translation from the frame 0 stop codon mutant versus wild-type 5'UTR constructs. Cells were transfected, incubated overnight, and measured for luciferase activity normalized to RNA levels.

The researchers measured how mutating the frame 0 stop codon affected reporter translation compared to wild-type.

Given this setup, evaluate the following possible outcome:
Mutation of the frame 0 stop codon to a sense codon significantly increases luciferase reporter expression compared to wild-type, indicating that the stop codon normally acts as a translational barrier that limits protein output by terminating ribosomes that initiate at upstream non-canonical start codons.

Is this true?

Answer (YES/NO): YES